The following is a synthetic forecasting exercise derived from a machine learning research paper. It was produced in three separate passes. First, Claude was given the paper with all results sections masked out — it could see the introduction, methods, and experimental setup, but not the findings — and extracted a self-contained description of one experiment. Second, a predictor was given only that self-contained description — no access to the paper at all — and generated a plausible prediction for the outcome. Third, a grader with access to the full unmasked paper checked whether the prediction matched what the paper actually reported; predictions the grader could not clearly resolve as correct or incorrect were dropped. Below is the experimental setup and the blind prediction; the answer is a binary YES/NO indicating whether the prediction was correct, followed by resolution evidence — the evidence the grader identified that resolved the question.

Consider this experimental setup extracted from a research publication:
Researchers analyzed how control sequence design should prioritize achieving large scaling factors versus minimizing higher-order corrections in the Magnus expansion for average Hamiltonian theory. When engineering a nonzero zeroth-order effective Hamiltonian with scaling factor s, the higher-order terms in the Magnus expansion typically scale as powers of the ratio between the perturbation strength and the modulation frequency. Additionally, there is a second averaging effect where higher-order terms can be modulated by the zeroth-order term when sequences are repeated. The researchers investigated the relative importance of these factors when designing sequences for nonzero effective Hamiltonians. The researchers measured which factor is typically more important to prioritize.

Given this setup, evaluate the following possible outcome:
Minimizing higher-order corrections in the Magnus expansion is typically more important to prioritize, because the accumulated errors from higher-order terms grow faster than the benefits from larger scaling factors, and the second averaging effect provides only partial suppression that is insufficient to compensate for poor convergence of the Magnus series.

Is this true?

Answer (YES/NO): NO